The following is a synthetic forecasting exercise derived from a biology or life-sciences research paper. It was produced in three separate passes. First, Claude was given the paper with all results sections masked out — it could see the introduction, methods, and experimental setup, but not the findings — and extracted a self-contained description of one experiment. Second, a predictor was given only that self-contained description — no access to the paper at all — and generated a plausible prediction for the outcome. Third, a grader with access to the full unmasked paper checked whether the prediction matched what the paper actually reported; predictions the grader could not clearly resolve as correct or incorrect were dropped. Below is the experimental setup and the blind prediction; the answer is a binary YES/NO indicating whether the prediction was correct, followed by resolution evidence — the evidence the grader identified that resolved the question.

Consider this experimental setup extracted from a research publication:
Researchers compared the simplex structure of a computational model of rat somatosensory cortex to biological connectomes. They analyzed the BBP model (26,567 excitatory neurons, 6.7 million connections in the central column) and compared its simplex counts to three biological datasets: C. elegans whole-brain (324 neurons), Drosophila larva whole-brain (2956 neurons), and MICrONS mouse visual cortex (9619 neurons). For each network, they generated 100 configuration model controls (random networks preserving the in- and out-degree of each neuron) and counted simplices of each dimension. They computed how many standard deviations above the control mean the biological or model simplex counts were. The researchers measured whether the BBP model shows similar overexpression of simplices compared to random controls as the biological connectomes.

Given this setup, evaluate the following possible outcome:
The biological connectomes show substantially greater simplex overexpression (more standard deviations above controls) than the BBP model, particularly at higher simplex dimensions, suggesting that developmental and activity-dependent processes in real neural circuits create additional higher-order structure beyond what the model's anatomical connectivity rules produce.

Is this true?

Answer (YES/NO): NO